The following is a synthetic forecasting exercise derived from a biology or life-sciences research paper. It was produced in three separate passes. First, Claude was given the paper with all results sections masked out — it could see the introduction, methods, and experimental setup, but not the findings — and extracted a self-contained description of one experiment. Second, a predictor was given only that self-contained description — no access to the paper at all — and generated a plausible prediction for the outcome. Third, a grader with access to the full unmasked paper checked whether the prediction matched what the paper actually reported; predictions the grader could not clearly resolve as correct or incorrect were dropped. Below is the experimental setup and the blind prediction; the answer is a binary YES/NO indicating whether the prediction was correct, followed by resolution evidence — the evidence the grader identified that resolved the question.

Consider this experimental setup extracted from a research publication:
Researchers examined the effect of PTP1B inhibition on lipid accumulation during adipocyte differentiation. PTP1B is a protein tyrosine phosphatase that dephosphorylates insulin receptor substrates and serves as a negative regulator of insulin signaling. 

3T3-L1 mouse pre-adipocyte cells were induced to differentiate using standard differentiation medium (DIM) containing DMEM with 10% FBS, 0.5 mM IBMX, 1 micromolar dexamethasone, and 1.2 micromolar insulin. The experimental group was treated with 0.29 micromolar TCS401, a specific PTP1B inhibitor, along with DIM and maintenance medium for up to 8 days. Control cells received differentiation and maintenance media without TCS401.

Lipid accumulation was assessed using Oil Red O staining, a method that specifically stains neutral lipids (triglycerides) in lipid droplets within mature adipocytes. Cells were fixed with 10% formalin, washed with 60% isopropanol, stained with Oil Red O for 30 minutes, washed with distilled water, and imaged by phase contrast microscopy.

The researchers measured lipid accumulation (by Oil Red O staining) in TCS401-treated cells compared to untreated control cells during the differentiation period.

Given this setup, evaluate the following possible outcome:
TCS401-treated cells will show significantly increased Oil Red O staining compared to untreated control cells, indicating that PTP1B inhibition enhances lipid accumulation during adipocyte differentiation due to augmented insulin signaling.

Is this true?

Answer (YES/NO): YES